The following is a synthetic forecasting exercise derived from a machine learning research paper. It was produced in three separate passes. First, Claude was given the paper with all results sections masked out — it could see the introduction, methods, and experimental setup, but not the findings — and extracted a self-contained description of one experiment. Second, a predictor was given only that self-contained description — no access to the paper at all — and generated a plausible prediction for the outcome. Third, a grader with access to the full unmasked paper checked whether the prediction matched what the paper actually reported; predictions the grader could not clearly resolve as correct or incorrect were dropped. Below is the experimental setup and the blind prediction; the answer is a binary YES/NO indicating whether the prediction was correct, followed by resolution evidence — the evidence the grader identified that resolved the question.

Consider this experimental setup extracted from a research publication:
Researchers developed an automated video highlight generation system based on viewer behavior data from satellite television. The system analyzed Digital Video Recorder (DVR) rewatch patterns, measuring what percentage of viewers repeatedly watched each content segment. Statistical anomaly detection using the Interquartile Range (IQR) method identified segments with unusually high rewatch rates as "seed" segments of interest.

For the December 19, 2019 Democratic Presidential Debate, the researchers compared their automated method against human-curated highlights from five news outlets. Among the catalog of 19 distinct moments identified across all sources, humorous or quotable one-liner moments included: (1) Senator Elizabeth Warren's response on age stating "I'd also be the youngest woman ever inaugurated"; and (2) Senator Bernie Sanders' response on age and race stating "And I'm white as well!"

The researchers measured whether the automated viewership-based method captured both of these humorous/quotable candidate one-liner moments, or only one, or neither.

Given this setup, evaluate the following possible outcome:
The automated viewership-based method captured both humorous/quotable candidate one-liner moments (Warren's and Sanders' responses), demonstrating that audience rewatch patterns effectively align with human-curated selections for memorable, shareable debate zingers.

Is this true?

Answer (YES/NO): YES